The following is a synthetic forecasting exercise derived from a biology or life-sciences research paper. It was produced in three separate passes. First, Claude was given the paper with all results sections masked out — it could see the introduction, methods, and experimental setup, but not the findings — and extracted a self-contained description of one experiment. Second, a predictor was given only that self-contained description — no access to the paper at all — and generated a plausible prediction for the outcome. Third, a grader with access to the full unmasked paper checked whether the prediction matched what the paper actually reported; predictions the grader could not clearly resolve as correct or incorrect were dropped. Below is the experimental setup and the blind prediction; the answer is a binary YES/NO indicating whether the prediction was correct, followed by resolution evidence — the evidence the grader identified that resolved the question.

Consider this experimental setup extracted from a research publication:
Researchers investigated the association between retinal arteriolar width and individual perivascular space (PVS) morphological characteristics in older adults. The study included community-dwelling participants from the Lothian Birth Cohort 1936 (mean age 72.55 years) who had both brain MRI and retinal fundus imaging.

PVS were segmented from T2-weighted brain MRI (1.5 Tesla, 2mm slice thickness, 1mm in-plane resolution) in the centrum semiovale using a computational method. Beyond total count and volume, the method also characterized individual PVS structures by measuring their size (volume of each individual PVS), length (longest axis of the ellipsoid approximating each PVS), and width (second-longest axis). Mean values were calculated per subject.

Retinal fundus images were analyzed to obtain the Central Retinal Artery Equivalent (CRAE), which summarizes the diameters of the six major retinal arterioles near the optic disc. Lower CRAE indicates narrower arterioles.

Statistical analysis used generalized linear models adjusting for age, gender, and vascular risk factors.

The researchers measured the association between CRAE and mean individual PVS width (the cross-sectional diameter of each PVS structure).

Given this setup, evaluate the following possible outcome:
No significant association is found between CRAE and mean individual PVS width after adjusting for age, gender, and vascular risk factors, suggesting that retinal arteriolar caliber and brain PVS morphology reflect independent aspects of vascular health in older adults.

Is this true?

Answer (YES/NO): YES